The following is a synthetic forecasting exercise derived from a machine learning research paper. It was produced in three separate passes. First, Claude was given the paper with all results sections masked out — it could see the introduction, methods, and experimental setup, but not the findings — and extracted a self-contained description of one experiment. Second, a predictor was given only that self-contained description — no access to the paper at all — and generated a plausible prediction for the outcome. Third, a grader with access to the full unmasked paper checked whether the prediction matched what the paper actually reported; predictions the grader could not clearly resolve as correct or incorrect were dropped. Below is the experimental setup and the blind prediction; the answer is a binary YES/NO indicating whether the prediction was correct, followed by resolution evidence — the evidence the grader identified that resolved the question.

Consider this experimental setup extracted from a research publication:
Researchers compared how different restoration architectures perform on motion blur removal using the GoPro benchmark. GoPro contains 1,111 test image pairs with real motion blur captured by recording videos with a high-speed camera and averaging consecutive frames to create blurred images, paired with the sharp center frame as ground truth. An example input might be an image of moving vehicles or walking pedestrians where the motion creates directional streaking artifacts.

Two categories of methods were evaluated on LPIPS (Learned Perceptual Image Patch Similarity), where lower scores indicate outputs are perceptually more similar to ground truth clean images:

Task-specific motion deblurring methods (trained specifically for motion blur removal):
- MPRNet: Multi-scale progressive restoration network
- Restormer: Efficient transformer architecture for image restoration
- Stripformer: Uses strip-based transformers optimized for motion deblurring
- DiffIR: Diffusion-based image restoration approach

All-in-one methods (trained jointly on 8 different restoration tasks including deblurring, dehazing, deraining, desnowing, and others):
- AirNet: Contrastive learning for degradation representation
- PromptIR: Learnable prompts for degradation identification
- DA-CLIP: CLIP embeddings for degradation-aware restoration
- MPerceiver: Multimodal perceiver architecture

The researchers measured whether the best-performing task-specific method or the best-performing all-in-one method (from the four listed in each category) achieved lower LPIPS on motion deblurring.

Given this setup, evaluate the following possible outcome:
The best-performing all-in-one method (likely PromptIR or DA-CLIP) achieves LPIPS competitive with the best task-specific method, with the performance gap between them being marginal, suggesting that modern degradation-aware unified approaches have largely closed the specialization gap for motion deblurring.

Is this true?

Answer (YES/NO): NO